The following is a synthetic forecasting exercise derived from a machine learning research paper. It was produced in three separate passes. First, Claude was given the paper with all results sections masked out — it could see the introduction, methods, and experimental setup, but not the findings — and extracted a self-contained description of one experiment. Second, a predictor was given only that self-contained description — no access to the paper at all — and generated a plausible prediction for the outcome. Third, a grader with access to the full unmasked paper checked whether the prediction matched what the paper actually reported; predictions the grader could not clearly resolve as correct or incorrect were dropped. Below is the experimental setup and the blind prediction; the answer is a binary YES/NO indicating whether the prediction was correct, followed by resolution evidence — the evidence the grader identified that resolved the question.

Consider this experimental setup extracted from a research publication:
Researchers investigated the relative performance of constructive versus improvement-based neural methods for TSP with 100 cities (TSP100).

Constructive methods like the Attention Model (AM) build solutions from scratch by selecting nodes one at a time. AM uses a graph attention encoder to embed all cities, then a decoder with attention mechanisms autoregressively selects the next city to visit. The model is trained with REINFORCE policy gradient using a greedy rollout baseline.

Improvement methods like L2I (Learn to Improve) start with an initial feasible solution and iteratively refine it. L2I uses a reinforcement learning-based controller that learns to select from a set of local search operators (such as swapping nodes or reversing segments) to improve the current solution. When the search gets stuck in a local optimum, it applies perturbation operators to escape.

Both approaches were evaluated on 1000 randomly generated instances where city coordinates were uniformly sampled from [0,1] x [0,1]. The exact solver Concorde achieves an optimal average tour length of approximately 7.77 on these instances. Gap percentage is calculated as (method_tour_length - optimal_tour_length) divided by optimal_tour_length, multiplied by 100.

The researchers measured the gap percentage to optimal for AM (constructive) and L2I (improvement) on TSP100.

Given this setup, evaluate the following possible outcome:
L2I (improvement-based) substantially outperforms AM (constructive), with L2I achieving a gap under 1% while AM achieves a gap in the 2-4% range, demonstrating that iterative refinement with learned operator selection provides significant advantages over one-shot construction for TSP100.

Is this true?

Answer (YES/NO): NO